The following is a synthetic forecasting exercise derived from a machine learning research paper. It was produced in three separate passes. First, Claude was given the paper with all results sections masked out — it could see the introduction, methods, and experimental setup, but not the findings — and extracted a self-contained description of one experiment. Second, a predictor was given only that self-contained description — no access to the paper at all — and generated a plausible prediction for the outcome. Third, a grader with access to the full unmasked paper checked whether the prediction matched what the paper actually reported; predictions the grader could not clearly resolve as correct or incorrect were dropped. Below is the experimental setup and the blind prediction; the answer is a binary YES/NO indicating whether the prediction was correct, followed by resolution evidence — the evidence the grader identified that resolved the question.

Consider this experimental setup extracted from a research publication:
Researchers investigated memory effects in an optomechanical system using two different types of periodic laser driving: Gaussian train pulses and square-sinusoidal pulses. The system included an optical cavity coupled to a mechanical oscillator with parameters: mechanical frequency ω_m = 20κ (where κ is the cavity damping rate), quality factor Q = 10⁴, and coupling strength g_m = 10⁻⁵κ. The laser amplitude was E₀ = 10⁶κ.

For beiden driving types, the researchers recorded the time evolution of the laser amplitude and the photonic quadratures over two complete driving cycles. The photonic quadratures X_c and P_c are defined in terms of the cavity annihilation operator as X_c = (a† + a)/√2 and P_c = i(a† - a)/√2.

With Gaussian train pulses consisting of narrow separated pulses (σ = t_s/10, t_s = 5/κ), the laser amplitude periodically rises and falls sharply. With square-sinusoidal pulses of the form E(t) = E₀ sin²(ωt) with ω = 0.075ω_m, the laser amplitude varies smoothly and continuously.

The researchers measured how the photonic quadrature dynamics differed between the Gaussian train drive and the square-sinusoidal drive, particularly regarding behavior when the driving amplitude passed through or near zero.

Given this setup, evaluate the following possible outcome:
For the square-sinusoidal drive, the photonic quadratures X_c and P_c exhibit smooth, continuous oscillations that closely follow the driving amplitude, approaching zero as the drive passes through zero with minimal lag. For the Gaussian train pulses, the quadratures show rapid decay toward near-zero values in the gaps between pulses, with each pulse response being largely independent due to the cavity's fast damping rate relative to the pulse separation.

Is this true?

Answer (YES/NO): NO